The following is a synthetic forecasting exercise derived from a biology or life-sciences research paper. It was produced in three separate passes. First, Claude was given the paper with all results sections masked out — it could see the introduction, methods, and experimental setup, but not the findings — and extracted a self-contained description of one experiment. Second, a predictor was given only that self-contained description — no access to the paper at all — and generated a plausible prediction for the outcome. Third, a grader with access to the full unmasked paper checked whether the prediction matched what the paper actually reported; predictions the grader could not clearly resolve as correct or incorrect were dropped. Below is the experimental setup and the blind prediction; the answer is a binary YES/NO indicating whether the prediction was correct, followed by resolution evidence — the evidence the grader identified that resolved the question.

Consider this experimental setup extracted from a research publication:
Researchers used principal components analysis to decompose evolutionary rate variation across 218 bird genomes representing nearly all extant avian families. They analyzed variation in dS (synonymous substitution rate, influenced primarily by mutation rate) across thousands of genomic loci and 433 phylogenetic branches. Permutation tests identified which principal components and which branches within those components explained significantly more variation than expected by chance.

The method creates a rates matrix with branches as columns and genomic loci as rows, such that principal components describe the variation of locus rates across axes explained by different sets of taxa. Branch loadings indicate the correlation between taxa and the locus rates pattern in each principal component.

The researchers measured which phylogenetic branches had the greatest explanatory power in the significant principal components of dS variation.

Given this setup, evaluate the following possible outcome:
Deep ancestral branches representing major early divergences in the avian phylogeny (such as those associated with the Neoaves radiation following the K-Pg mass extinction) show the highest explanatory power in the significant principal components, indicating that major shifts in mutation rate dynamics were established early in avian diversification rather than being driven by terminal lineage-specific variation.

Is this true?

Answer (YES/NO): YES